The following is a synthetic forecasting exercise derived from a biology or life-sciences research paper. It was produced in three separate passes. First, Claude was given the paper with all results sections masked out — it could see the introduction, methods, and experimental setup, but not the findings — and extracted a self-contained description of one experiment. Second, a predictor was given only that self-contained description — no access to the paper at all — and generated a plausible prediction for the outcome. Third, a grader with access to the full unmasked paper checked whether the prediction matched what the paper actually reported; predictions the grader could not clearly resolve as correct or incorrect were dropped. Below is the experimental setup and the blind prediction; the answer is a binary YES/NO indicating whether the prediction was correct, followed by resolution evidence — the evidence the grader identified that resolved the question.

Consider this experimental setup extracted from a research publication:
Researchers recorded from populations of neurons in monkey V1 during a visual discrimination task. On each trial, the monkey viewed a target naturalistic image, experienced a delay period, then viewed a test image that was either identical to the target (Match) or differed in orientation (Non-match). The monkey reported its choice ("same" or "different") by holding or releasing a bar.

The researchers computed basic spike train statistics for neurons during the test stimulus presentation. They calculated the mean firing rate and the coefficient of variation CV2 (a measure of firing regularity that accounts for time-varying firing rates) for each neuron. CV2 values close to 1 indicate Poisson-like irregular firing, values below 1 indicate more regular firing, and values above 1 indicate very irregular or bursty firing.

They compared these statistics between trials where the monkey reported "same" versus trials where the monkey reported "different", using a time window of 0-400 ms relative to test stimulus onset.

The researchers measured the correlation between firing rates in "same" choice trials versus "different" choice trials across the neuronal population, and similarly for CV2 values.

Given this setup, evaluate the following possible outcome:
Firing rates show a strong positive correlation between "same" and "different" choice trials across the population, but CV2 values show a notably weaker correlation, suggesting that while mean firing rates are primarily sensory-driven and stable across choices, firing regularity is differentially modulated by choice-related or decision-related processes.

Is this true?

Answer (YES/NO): NO